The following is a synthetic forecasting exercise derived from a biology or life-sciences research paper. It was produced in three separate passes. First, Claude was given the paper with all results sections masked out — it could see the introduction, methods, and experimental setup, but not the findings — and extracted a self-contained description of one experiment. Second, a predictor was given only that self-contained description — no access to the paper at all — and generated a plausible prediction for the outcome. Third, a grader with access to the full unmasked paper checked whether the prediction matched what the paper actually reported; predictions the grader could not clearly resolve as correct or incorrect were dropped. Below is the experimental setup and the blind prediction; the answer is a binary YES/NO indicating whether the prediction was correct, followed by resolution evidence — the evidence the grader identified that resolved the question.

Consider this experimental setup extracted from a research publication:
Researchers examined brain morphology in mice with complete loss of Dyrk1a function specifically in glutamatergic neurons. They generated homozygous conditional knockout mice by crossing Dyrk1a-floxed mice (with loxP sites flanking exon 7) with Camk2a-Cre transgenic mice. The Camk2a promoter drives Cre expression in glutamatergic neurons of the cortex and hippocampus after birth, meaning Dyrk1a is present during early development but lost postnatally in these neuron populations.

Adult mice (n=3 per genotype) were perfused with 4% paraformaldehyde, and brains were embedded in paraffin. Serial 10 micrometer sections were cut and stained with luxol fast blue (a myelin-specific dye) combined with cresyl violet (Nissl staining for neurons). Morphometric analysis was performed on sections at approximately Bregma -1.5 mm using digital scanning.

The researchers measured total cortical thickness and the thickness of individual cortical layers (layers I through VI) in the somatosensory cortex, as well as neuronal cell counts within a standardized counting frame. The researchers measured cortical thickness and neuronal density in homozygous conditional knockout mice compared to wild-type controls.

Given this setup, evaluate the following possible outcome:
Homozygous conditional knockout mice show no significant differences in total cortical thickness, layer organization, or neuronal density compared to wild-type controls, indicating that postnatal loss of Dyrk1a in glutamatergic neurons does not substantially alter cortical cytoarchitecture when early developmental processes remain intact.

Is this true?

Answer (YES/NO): NO